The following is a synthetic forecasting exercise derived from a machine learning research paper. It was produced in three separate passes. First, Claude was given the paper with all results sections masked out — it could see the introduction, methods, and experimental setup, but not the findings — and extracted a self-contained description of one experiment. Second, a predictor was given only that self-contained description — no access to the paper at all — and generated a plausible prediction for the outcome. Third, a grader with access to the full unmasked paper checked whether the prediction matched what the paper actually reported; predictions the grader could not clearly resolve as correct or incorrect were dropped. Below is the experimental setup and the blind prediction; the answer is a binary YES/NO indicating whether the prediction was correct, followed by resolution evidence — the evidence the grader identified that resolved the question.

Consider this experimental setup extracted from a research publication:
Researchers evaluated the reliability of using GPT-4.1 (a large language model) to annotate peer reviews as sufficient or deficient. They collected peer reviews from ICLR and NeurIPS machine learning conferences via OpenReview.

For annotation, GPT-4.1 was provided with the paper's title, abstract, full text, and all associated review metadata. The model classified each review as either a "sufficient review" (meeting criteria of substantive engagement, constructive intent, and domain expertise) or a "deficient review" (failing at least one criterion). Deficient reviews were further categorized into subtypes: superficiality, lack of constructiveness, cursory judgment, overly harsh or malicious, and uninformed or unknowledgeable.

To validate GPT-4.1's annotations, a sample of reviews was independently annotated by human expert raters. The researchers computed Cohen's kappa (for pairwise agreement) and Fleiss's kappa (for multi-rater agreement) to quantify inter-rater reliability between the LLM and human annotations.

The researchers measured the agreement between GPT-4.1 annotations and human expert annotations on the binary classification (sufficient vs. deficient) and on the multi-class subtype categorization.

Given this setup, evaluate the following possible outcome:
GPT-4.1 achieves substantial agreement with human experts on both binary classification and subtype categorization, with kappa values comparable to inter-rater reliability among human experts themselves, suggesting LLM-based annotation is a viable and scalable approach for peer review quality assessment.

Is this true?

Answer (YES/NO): NO